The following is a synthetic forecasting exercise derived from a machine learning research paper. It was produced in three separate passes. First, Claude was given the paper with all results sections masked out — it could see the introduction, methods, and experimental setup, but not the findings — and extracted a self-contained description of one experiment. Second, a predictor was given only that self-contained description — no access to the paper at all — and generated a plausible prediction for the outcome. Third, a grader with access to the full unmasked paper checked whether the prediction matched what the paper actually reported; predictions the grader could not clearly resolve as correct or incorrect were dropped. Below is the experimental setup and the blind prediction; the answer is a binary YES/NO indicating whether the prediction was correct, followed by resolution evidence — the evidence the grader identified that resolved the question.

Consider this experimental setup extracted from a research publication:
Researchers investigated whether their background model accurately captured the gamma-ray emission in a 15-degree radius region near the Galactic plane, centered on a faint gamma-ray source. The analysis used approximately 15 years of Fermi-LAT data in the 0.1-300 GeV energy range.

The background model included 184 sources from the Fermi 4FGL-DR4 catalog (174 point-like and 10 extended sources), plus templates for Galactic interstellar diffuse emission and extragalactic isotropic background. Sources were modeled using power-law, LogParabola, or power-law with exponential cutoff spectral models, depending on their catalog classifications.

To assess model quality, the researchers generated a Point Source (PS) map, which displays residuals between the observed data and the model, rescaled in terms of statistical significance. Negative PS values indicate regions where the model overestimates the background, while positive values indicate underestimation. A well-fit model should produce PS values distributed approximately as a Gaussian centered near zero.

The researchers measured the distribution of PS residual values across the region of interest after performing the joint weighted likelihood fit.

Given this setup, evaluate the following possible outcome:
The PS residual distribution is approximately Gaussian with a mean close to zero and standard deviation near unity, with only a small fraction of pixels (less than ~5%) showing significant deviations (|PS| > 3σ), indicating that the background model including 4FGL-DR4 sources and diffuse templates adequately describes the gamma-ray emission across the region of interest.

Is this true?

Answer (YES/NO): NO